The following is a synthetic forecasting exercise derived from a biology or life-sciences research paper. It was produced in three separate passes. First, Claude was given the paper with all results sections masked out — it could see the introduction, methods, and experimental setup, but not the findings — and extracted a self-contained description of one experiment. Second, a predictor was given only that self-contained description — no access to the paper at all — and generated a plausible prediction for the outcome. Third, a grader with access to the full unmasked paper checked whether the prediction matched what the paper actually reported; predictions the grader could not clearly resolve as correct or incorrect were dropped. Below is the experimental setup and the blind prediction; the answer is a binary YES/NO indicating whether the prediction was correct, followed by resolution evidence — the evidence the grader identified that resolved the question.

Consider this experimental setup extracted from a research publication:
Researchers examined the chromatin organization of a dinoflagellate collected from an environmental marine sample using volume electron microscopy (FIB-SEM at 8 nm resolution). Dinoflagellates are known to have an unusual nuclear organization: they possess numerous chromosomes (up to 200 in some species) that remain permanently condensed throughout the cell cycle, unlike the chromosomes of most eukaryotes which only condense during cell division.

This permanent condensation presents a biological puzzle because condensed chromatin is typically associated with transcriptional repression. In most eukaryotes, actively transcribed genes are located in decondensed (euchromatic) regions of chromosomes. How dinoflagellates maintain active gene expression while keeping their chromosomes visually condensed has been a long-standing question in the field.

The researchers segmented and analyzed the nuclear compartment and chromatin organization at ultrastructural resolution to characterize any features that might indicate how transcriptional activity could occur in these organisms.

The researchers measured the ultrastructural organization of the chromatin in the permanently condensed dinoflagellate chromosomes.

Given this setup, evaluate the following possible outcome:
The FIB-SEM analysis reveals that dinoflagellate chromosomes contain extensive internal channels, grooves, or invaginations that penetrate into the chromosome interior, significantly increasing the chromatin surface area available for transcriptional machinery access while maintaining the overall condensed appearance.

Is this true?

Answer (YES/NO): NO